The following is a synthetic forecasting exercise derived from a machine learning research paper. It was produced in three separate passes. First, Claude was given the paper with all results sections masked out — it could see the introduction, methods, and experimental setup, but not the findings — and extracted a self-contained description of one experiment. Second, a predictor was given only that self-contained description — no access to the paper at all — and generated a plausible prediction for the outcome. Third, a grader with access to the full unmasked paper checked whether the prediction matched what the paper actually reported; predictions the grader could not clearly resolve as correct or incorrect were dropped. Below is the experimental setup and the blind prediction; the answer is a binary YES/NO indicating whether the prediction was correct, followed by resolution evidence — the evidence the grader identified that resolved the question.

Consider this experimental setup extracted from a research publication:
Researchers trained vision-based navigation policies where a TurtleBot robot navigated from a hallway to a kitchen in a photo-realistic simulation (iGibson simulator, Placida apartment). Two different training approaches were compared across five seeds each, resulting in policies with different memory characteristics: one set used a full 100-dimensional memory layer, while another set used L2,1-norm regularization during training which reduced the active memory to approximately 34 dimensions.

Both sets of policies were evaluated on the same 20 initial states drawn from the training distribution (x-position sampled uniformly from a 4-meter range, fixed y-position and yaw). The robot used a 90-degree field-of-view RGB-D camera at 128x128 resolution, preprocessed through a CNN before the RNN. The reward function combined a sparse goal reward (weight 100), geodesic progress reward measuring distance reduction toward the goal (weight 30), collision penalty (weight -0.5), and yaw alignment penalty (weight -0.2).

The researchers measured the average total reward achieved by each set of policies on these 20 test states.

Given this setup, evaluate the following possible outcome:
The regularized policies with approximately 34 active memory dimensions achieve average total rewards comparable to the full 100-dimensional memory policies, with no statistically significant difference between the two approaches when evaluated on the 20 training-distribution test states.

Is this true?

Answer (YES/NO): YES